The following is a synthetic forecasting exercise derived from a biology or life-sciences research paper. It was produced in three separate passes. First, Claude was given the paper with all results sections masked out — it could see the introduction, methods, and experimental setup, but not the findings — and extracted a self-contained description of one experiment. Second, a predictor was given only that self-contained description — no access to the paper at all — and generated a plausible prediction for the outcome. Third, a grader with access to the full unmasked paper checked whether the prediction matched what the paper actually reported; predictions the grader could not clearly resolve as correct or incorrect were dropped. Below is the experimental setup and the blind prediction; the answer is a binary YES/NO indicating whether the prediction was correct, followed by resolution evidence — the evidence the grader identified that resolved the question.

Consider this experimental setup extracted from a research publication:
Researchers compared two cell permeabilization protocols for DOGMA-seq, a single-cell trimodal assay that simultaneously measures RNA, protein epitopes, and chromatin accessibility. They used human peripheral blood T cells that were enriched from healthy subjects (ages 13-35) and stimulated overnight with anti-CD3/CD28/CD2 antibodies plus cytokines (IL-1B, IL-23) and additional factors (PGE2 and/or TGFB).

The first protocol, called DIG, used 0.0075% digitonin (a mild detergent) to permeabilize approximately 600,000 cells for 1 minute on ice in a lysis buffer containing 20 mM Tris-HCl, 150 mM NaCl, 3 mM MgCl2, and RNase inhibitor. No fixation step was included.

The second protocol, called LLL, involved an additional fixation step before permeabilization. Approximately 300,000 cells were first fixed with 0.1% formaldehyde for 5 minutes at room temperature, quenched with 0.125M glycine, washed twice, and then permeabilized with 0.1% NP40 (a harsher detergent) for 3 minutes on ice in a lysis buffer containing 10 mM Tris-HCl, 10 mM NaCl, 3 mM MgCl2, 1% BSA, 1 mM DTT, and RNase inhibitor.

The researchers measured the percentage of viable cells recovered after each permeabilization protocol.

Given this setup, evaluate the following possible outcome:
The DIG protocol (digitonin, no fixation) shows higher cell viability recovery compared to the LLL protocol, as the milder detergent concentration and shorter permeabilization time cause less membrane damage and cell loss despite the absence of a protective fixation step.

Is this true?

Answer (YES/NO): NO